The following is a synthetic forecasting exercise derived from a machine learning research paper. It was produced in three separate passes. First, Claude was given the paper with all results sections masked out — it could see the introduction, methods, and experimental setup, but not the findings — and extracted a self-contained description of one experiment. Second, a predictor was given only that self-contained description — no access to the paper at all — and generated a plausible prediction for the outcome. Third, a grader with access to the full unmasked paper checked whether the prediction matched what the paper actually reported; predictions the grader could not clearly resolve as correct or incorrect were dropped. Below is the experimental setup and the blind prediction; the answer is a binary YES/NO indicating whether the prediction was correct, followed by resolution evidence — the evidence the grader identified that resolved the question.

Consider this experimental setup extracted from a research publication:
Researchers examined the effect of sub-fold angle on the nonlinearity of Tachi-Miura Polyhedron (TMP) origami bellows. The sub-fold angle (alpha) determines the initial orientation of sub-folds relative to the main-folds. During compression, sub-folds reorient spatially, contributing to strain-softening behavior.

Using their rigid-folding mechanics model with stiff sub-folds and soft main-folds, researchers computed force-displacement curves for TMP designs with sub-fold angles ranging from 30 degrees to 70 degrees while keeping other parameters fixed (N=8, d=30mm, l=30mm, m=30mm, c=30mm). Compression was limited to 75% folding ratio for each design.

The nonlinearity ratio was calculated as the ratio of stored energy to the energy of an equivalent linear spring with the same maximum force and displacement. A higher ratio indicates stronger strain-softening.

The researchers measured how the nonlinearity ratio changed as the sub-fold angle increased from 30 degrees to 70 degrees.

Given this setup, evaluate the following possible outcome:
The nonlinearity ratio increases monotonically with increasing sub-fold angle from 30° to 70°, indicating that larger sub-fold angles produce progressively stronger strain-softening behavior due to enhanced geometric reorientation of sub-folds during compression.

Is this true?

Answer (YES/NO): YES